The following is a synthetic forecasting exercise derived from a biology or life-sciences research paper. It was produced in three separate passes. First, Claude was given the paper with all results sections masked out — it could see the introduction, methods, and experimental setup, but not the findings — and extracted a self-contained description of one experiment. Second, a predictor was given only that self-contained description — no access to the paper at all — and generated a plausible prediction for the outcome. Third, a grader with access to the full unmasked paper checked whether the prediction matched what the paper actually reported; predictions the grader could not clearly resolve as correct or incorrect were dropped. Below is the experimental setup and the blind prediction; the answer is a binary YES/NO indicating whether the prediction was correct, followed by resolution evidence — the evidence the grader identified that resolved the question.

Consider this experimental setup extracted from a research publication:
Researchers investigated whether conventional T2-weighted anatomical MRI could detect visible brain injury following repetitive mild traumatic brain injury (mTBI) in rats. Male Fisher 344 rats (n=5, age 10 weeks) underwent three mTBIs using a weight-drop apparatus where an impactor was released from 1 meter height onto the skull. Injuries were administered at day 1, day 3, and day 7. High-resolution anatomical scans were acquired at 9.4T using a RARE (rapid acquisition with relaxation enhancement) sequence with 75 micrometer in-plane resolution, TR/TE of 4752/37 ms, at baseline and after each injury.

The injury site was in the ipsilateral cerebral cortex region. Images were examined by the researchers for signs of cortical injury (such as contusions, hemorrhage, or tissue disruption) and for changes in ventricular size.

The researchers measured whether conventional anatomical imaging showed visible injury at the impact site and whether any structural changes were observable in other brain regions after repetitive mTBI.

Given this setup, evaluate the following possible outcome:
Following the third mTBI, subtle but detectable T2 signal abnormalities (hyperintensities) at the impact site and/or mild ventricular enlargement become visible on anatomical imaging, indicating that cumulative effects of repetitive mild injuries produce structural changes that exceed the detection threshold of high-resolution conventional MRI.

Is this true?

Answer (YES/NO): YES